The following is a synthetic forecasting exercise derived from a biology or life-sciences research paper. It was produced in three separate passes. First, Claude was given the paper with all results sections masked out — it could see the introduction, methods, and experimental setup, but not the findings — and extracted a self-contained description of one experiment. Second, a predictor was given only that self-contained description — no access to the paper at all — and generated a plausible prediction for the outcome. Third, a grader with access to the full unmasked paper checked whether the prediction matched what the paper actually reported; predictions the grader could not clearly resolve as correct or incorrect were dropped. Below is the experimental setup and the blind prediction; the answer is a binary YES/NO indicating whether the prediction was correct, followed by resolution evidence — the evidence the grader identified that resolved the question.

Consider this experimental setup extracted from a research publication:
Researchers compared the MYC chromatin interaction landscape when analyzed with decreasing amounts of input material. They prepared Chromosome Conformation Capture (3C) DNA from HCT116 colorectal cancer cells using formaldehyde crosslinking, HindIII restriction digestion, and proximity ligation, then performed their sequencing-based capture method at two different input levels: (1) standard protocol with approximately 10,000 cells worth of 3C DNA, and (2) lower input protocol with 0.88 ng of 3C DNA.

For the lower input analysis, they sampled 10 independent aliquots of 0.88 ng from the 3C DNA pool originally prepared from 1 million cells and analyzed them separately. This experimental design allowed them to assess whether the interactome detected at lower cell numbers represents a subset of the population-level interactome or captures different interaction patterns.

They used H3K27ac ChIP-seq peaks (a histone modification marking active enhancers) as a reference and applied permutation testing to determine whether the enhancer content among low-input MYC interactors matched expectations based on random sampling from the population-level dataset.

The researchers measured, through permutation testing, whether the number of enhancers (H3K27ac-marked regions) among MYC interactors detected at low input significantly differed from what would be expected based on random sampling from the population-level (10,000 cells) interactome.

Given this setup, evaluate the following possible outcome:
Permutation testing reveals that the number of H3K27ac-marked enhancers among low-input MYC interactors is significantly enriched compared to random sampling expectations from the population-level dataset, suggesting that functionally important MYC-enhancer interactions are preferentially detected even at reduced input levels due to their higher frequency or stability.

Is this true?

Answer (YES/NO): NO